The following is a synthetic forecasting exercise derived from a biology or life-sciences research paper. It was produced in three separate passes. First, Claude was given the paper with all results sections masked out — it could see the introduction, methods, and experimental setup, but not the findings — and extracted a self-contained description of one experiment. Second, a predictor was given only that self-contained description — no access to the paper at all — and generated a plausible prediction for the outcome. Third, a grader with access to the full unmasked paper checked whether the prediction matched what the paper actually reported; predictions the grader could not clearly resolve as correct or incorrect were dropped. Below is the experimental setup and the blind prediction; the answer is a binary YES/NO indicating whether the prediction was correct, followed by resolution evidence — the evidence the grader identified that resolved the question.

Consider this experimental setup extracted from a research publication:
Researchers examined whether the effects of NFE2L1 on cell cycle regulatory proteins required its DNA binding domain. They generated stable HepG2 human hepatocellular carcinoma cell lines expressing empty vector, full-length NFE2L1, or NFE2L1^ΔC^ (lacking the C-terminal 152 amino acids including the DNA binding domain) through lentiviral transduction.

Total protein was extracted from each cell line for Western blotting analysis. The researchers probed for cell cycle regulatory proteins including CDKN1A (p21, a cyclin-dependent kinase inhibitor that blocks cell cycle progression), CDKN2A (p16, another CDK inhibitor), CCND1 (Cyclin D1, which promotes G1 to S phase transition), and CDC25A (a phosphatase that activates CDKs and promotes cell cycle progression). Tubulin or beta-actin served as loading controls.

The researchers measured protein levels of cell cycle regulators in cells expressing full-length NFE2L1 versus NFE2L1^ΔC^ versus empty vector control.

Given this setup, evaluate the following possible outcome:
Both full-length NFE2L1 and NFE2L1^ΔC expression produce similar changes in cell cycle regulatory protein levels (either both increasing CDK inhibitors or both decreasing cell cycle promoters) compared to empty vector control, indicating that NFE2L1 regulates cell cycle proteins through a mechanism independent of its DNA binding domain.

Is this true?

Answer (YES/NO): NO